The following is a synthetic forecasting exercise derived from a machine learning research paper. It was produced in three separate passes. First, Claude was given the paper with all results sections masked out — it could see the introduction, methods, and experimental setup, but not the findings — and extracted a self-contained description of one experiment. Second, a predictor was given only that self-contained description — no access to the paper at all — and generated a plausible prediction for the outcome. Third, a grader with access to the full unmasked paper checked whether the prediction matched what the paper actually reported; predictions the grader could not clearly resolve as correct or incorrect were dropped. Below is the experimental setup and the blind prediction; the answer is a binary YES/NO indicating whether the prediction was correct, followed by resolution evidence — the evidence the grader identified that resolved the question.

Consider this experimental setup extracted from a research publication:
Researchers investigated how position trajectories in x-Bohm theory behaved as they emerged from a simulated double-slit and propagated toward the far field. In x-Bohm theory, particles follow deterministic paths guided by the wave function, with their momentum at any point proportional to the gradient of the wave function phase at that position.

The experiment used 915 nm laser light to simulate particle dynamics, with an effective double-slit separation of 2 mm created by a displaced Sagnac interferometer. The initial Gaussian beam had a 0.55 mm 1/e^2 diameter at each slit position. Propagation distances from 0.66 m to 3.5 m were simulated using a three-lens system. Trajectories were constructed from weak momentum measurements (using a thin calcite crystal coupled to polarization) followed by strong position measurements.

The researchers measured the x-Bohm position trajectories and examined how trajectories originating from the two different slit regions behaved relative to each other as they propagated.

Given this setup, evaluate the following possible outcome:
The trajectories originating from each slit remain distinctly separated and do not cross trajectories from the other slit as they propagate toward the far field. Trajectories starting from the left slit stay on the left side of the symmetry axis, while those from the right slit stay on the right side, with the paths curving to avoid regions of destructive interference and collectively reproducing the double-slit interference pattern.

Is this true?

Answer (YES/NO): YES